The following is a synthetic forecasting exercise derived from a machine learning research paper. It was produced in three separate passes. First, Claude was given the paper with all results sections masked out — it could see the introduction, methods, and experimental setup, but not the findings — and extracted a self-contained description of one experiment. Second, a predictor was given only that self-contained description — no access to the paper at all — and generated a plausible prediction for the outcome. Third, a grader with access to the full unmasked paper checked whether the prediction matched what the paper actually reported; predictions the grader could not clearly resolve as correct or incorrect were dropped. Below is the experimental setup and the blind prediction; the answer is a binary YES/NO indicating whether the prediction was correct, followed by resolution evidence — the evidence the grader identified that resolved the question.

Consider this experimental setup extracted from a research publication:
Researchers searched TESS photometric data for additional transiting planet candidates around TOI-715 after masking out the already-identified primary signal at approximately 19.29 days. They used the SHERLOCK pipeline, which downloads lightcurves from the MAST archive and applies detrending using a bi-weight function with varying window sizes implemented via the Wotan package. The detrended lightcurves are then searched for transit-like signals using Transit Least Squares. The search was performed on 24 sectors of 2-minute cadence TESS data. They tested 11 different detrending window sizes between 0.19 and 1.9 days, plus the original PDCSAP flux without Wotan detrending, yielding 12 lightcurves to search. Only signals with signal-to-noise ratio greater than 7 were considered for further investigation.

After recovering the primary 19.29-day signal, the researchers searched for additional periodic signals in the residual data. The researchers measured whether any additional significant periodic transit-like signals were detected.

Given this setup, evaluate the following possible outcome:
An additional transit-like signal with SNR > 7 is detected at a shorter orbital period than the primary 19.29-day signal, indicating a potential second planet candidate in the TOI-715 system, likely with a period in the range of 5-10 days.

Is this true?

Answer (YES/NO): NO